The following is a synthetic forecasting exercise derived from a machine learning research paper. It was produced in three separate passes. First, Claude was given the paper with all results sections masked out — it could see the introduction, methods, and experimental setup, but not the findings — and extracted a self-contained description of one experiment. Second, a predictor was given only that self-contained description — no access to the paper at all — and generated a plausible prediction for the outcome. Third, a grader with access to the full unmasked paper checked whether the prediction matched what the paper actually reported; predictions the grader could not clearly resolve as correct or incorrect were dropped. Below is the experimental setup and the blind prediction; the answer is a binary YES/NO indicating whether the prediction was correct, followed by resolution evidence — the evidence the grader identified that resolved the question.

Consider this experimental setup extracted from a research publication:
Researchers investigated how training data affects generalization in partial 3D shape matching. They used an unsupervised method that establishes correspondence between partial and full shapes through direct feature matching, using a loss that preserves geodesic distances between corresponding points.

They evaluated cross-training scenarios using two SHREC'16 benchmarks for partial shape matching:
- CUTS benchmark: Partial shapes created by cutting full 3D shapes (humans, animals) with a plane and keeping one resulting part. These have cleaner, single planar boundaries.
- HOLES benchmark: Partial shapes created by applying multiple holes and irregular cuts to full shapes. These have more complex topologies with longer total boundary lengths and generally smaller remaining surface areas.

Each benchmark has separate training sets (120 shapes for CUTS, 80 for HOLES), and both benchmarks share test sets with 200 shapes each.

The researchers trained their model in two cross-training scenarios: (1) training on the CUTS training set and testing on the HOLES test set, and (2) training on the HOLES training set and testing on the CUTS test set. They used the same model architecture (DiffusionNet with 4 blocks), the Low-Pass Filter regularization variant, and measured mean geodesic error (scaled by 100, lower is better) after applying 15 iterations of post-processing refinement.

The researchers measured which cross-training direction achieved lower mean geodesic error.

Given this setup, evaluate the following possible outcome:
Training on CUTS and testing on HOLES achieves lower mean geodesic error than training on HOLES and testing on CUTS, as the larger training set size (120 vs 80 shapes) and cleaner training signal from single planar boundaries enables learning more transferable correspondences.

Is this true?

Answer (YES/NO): NO